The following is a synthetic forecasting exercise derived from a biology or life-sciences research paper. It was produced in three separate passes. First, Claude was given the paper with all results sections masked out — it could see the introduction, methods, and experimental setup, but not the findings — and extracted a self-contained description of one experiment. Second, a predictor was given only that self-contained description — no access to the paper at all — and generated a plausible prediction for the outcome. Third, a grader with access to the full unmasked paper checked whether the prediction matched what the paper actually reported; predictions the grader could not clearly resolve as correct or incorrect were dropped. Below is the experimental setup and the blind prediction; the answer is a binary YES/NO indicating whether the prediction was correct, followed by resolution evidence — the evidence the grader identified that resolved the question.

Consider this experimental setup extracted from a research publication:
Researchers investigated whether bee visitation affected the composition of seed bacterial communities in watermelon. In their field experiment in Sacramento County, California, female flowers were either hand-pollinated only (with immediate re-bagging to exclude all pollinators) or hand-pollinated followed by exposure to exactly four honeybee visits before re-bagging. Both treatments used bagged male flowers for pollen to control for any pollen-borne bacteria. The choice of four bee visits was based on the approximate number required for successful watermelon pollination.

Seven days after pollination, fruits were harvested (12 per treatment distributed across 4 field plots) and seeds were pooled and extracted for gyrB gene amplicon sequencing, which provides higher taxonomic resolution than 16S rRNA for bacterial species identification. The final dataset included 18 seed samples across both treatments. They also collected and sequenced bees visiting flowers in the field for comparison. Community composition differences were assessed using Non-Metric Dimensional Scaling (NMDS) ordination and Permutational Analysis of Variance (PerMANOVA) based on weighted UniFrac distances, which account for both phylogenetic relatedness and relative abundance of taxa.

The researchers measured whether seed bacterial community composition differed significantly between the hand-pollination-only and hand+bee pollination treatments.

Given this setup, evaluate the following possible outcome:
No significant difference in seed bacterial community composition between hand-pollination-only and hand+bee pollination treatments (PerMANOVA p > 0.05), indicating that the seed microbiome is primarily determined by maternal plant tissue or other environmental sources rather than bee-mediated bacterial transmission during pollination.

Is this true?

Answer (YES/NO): YES